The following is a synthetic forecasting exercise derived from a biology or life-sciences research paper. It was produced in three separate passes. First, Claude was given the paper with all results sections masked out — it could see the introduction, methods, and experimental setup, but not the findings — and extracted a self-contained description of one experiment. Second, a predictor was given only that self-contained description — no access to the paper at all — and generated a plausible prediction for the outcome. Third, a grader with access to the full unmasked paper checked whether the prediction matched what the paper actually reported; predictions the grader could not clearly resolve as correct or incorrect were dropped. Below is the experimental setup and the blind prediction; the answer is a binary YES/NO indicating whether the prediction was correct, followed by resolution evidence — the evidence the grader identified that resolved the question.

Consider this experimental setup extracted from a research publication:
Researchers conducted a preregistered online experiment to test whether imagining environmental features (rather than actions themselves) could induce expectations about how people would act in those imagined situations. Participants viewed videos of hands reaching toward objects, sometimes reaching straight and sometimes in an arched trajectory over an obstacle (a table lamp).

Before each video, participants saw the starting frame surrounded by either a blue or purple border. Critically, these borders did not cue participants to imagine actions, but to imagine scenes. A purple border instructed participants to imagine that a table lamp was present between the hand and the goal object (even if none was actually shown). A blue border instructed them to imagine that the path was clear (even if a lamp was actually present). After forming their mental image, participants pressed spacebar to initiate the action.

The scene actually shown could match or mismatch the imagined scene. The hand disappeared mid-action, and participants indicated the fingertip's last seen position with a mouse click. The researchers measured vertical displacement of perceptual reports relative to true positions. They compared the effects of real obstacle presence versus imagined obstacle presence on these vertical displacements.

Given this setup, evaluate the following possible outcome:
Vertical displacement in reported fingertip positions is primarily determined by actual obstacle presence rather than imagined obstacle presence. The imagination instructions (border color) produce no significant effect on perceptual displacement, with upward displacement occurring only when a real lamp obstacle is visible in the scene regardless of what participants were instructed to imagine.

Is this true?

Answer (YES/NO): NO